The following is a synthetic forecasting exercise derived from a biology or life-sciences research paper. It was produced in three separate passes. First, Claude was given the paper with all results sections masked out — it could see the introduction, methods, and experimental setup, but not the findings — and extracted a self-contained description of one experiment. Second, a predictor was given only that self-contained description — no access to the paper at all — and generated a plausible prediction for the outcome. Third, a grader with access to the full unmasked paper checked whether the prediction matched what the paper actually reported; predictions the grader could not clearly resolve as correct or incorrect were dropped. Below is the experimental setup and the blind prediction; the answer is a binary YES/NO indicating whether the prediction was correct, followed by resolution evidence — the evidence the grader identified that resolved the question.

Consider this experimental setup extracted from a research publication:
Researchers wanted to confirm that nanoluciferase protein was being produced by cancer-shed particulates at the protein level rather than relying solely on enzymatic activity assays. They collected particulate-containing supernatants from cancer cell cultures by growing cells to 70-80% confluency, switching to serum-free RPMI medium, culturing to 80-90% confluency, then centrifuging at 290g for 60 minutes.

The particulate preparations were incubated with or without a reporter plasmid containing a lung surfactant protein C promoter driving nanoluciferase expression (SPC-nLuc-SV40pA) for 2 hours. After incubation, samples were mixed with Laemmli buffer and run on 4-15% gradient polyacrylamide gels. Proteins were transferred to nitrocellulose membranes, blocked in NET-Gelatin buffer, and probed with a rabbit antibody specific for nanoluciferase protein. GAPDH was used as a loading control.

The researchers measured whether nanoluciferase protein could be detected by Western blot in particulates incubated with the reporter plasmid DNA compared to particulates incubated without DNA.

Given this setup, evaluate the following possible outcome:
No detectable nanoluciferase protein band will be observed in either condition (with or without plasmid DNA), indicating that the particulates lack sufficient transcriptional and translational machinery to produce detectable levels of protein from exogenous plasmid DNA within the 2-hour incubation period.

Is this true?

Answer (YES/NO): NO